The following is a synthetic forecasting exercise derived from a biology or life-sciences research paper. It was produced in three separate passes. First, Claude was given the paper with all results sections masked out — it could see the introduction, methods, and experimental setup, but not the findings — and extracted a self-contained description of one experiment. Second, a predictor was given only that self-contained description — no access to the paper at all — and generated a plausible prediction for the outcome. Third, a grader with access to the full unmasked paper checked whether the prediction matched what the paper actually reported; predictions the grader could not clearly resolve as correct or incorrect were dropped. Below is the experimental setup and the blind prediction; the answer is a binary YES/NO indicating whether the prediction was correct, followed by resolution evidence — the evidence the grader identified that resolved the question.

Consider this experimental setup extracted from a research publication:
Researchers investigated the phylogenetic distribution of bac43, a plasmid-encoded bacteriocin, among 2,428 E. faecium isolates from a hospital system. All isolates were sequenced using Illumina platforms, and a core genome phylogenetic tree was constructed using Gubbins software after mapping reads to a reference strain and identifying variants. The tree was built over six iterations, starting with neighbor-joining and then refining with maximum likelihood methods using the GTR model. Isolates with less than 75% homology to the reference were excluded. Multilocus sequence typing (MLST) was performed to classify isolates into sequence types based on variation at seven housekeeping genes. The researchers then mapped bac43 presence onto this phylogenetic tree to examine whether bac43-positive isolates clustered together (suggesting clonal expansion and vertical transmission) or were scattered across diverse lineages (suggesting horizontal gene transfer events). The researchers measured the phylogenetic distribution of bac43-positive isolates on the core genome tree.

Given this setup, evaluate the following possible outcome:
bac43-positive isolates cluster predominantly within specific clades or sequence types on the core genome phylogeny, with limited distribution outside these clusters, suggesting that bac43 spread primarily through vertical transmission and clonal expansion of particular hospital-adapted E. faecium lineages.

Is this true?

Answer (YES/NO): YES